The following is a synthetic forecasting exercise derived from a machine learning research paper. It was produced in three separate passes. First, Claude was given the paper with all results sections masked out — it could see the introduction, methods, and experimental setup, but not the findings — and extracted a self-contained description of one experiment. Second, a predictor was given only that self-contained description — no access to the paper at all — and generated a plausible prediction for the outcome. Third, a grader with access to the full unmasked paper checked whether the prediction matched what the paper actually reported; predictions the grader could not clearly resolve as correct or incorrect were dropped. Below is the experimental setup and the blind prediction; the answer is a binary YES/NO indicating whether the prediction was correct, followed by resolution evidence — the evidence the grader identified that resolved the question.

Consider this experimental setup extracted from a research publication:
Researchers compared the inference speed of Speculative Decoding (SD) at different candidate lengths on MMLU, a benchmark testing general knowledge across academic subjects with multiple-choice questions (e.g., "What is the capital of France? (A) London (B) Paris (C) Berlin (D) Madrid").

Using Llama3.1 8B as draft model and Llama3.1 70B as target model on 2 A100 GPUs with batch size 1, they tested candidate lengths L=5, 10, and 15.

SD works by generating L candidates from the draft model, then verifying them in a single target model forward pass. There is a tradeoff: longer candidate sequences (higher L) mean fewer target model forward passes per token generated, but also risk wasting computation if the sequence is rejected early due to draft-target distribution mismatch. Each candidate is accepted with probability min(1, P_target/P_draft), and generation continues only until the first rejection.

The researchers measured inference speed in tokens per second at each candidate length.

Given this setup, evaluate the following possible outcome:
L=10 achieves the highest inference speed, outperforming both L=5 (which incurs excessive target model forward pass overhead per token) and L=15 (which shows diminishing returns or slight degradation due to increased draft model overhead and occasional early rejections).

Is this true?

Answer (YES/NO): NO